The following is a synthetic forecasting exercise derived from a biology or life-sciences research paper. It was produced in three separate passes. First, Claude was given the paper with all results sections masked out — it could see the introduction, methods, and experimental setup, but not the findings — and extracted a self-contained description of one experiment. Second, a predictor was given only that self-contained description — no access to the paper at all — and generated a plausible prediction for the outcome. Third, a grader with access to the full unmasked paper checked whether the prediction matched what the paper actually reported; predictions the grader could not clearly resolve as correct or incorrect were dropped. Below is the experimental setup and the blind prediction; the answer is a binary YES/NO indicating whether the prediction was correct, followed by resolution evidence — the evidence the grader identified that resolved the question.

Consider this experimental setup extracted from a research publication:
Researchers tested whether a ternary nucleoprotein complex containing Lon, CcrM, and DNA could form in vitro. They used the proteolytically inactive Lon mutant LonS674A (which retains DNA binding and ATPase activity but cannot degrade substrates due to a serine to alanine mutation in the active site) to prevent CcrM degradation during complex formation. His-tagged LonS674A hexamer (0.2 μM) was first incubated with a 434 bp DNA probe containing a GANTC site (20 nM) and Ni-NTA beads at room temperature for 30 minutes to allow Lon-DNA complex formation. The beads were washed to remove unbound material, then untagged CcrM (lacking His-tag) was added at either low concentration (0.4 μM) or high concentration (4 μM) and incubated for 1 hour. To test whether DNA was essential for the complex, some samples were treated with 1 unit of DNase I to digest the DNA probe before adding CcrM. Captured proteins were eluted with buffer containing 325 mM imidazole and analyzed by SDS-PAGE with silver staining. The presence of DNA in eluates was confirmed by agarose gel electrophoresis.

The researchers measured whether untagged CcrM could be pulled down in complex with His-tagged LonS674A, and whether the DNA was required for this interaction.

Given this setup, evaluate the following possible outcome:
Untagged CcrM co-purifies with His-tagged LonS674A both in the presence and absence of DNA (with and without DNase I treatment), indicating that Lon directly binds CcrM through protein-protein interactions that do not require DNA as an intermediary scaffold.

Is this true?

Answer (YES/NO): NO